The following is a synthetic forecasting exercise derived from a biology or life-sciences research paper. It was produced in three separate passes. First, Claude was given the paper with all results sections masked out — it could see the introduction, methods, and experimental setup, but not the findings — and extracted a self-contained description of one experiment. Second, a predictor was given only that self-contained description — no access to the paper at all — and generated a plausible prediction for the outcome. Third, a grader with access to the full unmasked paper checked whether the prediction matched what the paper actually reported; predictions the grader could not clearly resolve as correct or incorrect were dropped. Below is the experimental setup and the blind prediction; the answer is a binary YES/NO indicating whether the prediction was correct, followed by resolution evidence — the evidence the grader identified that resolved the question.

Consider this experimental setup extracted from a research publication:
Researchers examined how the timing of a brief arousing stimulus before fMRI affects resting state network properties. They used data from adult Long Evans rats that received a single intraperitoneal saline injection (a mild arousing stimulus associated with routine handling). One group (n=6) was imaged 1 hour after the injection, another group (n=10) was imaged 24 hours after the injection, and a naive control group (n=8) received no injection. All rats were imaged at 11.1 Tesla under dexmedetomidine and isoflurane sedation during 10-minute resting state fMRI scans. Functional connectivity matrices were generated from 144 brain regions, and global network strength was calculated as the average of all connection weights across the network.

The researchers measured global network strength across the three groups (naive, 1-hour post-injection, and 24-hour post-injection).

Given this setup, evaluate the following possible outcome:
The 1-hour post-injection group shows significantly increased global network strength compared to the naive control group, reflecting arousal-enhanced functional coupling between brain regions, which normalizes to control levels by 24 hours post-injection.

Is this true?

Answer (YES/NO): YES